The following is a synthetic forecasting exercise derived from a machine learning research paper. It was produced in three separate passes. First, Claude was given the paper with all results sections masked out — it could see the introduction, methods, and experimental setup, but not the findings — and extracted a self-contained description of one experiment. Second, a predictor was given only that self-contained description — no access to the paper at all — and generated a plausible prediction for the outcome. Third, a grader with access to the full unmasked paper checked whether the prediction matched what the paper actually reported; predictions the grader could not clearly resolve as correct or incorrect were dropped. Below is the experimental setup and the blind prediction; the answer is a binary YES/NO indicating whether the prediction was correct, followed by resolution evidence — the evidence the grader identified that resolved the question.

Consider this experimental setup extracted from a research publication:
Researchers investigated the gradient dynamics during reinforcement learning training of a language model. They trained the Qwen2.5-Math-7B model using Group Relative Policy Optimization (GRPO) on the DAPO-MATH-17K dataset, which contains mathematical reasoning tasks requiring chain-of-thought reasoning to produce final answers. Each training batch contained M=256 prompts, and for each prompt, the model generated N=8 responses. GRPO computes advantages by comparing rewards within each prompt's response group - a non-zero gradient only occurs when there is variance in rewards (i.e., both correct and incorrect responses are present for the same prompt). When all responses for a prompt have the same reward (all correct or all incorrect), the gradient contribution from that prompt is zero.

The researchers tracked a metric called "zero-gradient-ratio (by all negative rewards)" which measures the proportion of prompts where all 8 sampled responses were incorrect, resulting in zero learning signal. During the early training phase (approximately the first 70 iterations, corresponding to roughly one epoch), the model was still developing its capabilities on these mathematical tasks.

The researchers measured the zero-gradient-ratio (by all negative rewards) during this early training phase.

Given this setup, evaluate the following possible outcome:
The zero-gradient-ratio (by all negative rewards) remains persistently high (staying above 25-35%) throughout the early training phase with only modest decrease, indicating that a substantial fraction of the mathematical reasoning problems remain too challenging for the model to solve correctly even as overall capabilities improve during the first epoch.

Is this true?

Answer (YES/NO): YES